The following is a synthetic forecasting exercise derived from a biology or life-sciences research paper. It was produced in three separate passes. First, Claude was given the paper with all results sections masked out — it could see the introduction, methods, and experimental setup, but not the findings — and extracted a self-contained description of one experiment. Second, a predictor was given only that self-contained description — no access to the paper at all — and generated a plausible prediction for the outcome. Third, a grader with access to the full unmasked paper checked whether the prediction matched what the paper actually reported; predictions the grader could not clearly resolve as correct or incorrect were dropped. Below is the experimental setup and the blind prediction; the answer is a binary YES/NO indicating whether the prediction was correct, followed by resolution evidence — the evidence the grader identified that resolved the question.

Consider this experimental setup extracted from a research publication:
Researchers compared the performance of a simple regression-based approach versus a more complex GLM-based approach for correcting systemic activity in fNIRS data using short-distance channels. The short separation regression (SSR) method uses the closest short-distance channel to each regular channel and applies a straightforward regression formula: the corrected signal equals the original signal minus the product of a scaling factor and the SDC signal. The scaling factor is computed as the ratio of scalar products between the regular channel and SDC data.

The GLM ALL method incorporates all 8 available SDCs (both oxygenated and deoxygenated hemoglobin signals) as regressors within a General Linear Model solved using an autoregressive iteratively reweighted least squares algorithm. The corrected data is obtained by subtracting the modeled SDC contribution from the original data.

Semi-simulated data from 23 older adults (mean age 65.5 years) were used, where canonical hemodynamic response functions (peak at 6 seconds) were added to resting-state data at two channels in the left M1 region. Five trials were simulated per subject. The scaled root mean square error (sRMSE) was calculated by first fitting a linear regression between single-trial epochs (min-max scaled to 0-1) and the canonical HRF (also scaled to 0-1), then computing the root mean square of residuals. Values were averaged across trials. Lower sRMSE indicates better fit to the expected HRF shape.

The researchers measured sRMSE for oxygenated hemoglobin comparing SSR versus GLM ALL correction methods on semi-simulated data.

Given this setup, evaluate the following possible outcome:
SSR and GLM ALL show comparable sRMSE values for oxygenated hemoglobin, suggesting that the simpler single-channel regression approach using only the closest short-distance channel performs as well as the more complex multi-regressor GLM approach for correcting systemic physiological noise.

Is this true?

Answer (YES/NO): NO